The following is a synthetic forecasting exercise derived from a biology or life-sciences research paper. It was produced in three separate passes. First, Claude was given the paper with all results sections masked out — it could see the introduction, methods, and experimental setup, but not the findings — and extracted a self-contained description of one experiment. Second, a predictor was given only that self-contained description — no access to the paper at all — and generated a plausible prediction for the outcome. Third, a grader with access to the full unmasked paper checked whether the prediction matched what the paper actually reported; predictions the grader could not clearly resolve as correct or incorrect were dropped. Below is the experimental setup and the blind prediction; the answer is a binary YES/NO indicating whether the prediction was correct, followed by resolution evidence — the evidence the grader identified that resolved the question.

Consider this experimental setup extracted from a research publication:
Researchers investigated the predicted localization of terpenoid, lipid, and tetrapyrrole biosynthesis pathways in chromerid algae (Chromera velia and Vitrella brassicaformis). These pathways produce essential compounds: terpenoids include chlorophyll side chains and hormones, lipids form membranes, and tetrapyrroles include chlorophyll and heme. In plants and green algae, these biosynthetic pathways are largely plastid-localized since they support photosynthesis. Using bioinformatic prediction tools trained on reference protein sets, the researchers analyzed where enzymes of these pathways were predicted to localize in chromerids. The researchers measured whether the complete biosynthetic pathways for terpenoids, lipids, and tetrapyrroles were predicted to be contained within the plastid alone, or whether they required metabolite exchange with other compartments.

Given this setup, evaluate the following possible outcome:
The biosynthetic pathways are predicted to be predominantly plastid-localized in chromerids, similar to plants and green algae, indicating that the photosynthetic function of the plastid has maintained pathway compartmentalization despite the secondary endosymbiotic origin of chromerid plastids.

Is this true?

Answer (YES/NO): NO